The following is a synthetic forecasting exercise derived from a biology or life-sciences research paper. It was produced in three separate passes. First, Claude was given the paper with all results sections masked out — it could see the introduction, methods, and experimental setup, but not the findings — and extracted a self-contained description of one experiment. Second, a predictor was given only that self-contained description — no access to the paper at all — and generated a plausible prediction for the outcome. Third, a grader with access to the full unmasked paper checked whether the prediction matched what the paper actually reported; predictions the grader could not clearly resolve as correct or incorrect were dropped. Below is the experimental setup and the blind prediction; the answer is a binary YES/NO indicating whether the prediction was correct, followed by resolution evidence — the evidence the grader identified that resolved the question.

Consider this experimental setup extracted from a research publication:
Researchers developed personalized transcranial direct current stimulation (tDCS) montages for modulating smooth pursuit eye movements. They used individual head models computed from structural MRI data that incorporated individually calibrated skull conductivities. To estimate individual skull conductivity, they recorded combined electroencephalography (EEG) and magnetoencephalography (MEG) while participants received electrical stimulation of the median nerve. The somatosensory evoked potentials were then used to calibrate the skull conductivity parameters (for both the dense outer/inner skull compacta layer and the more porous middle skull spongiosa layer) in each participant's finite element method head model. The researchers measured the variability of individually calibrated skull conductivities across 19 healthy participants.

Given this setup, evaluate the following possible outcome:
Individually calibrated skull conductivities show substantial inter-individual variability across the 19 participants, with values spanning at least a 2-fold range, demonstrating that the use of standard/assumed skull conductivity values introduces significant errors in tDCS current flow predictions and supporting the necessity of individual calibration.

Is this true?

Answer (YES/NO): NO